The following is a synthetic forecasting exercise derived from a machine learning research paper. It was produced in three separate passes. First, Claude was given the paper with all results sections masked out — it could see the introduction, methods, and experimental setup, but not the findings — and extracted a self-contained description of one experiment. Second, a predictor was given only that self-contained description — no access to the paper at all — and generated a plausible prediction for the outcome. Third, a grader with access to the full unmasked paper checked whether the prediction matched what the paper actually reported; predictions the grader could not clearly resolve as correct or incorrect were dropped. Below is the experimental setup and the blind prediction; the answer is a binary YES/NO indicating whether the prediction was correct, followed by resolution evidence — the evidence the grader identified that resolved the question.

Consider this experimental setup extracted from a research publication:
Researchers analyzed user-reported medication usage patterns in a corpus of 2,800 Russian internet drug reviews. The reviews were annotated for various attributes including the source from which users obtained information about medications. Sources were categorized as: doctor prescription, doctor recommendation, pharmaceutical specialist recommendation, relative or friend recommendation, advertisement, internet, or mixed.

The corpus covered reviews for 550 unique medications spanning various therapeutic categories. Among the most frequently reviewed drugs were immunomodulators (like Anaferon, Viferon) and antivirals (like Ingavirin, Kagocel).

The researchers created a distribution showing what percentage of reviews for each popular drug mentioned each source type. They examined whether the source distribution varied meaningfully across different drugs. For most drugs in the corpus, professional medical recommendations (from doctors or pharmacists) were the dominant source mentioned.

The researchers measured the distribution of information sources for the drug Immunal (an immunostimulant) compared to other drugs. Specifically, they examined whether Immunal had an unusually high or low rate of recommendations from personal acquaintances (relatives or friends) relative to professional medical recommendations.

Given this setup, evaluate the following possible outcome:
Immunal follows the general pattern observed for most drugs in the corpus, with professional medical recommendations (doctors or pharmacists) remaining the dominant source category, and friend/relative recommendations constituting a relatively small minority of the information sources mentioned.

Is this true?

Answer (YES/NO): NO